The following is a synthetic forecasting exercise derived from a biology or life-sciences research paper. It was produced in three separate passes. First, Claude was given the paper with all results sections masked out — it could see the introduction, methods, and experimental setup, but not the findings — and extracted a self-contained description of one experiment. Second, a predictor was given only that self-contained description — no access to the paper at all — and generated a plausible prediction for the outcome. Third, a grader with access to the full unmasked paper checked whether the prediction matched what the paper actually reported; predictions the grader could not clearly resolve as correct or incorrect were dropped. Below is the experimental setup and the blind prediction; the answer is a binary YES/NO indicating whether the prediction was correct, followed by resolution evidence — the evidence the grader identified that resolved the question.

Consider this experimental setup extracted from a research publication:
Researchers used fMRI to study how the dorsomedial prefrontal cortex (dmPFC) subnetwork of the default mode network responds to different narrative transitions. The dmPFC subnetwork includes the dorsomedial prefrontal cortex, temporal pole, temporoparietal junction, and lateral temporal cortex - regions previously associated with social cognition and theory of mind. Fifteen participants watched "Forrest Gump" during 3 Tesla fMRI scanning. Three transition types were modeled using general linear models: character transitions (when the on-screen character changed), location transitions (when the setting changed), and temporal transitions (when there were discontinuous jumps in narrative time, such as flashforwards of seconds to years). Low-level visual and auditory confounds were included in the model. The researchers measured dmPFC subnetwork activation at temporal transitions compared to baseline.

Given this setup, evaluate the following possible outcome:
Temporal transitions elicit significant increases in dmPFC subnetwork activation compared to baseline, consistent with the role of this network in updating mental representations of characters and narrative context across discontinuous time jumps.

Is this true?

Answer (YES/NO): NO